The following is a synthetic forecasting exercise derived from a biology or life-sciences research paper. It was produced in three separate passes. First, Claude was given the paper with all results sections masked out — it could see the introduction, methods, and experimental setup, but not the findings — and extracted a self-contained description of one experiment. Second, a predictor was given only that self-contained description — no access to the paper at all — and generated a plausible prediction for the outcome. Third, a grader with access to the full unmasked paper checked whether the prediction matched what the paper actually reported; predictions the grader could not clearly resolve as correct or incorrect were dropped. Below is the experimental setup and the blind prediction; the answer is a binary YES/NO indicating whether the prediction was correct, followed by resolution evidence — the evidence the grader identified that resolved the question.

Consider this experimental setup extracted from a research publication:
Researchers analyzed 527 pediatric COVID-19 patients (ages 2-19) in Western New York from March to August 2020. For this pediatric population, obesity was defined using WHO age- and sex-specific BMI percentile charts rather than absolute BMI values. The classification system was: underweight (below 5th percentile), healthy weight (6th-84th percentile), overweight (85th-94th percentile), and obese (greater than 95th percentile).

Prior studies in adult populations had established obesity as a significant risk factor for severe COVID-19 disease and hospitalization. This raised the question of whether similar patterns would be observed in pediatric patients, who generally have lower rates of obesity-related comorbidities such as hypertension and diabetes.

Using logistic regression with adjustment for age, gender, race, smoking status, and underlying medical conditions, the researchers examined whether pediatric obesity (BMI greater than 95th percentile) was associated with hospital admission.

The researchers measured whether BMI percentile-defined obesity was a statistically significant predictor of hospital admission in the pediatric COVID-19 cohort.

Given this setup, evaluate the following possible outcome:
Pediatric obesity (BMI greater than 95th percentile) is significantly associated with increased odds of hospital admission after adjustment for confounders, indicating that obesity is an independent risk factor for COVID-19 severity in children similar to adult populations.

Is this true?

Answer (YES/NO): NO